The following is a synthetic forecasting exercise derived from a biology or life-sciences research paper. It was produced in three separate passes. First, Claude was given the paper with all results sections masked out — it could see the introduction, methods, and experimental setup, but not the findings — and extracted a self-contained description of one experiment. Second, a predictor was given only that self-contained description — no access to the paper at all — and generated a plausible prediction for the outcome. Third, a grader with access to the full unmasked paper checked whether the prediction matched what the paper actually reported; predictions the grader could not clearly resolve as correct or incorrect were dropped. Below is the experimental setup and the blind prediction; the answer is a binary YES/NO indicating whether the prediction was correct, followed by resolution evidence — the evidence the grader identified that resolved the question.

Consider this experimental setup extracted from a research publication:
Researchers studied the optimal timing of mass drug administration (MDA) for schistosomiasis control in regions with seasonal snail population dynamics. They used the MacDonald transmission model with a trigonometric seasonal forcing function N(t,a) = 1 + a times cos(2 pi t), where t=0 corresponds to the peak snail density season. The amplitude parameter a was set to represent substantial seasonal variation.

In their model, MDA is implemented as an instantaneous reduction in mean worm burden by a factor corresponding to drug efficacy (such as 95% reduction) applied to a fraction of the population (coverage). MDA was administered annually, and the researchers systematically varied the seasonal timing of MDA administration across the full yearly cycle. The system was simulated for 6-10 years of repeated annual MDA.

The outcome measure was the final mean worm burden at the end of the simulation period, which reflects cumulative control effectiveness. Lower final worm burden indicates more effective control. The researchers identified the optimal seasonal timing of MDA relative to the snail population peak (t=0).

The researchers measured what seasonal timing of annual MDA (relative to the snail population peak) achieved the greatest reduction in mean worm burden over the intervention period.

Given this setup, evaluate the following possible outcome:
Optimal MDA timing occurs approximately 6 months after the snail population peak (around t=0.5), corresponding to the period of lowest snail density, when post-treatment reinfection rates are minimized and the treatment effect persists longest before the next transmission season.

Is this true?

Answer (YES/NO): YES